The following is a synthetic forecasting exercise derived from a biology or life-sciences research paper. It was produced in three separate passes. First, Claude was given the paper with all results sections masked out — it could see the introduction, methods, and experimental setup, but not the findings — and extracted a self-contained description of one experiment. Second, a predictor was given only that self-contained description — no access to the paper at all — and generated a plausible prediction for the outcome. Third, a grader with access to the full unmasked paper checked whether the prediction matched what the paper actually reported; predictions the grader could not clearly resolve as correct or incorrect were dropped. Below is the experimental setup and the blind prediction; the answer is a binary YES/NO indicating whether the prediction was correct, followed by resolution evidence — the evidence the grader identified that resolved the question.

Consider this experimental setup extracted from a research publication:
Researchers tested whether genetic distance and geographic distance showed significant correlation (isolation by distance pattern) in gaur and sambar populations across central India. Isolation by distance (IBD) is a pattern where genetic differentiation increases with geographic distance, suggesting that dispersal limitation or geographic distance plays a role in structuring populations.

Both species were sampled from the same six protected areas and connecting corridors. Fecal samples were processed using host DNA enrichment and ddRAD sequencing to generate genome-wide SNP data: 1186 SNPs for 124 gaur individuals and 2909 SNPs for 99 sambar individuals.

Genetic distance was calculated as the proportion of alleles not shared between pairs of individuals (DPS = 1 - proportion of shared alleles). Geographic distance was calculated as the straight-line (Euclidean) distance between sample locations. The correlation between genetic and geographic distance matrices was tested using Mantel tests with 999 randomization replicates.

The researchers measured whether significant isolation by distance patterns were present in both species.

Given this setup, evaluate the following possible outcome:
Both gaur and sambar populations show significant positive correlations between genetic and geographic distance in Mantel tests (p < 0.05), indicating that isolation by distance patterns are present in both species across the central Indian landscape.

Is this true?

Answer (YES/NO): YES